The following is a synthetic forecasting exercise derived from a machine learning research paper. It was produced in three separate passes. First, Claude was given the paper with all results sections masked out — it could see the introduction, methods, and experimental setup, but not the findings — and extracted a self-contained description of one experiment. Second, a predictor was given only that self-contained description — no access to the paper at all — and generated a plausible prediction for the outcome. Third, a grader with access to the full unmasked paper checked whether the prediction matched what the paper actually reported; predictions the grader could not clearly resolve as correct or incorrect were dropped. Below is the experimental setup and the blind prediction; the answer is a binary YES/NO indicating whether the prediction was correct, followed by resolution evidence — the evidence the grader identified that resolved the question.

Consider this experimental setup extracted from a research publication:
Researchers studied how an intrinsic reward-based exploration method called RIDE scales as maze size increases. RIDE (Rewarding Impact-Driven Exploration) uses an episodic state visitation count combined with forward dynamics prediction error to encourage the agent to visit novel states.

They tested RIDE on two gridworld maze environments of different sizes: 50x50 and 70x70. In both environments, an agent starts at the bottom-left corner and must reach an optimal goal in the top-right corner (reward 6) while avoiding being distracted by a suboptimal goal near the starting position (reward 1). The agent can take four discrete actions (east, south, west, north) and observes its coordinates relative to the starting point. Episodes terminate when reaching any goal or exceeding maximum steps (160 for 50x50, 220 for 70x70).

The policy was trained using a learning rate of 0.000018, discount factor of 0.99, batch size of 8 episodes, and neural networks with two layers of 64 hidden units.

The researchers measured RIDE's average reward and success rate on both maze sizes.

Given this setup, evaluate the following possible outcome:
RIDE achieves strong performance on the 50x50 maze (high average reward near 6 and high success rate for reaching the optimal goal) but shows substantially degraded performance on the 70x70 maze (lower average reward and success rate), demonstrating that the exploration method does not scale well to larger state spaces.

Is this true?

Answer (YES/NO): NO